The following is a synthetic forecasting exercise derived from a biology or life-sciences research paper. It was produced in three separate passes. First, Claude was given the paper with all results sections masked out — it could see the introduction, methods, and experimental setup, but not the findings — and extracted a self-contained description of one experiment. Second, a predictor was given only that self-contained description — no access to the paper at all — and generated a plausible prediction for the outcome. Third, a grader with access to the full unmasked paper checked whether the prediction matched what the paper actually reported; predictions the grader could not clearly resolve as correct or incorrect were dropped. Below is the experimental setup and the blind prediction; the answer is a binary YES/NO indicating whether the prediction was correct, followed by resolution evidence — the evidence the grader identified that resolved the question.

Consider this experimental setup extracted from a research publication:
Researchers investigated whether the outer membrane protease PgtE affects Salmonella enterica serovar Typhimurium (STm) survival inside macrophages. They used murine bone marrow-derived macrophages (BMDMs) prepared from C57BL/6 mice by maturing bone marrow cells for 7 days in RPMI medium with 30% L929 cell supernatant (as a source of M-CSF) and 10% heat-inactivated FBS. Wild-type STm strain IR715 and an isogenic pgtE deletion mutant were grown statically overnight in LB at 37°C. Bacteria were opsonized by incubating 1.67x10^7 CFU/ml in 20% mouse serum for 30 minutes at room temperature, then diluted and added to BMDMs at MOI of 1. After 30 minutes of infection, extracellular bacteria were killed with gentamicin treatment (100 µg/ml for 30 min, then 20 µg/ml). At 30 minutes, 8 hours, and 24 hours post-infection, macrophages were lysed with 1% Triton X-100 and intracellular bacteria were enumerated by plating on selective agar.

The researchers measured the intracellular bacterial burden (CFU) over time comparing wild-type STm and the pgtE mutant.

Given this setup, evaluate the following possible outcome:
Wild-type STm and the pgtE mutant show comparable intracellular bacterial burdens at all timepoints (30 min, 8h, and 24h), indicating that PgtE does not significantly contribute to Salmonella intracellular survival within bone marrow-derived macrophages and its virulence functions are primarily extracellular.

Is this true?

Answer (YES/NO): YES